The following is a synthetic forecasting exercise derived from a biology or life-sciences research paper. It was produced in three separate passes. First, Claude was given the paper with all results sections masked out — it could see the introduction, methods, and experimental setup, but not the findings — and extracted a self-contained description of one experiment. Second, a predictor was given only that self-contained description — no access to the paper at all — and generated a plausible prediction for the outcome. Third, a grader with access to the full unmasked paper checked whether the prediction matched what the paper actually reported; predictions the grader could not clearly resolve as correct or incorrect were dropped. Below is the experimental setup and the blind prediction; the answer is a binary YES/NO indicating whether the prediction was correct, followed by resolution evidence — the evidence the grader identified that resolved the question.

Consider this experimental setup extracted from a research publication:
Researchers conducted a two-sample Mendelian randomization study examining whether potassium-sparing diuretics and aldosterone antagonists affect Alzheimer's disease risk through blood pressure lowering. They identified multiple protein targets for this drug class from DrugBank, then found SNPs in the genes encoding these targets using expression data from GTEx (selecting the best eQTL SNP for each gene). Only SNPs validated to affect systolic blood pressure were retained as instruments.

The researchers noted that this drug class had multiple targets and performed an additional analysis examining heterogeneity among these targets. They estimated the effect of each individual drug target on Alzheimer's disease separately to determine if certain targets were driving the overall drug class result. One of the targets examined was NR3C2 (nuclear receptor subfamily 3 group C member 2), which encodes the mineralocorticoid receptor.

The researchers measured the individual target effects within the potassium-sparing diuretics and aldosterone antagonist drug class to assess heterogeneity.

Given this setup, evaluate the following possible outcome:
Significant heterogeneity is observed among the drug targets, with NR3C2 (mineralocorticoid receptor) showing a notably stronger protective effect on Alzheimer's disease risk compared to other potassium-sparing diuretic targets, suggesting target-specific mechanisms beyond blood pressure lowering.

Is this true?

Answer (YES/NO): YES